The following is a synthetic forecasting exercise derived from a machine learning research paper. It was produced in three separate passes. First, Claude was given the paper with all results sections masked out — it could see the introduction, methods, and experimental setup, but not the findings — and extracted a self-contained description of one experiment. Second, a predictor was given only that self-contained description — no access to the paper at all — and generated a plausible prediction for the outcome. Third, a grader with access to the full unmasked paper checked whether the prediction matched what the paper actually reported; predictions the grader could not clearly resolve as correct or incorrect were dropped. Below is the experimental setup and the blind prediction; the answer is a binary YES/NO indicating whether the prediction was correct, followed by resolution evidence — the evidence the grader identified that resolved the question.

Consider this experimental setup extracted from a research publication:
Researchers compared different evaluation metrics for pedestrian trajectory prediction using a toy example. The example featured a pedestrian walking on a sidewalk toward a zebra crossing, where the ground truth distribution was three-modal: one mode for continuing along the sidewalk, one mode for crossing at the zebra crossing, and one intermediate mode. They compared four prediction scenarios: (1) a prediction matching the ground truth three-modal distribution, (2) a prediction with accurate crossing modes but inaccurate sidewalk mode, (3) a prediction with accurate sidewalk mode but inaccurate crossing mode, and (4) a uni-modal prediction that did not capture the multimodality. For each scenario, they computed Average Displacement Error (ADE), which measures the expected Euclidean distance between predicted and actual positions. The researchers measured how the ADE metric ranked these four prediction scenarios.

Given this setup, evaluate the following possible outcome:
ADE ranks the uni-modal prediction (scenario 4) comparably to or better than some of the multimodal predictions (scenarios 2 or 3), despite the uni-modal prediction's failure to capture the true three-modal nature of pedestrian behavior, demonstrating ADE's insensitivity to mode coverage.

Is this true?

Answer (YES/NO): YES